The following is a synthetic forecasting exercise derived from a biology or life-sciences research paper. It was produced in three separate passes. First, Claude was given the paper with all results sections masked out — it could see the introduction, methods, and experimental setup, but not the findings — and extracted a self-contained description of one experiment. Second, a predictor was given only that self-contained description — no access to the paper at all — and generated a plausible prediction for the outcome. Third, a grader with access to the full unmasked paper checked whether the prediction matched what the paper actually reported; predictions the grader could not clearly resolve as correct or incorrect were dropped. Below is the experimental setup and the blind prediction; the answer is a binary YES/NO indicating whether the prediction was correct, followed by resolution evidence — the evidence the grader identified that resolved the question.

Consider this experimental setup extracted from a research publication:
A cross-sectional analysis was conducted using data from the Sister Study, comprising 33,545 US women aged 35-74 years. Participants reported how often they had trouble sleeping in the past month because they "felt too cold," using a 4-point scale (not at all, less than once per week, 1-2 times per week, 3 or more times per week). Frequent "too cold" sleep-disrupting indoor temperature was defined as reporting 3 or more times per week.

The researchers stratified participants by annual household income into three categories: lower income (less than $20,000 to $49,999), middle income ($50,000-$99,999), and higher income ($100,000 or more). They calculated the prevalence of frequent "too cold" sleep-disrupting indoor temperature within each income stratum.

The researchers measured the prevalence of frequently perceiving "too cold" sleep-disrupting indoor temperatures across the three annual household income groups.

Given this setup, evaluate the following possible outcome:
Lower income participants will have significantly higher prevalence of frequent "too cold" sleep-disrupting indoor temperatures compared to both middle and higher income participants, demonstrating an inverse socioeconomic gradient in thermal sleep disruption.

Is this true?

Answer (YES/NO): YES